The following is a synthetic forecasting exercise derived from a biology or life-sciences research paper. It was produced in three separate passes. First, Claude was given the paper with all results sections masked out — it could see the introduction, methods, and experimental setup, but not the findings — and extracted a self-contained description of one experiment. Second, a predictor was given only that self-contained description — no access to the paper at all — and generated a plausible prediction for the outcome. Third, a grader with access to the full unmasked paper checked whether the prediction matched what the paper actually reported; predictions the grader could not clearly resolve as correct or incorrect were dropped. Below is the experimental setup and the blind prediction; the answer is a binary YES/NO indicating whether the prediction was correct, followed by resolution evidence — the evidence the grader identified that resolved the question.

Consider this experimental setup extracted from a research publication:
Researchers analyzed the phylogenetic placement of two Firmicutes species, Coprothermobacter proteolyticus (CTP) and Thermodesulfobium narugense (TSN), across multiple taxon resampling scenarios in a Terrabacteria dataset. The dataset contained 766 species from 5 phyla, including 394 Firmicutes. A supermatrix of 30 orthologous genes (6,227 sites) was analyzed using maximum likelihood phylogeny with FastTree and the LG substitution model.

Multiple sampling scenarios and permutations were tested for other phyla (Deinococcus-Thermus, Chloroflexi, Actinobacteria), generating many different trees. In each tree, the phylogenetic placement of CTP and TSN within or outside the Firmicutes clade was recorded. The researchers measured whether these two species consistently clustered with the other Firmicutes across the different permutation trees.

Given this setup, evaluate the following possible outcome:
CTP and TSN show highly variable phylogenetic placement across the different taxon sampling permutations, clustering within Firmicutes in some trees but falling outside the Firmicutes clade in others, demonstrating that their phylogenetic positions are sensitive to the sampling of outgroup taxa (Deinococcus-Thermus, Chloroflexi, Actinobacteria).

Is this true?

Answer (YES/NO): NO